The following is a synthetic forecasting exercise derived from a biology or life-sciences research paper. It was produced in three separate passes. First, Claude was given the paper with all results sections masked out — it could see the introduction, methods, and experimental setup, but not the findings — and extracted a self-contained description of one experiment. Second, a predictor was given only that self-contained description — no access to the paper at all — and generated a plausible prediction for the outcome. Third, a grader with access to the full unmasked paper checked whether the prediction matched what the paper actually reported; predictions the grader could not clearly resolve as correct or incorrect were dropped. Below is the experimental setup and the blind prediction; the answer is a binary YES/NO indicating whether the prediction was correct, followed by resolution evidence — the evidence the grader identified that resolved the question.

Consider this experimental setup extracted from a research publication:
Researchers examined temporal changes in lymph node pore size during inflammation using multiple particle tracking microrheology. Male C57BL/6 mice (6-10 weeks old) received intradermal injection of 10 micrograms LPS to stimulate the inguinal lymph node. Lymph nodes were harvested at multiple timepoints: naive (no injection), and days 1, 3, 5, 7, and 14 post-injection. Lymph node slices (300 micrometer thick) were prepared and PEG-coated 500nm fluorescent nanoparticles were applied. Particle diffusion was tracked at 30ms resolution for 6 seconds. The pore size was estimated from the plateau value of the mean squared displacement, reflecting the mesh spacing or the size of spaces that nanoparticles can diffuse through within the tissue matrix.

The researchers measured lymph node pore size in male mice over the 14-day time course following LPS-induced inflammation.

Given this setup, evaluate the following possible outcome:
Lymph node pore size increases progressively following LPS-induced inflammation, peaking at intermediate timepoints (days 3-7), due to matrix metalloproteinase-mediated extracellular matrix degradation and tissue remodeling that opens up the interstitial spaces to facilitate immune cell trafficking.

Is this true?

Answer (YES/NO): NO